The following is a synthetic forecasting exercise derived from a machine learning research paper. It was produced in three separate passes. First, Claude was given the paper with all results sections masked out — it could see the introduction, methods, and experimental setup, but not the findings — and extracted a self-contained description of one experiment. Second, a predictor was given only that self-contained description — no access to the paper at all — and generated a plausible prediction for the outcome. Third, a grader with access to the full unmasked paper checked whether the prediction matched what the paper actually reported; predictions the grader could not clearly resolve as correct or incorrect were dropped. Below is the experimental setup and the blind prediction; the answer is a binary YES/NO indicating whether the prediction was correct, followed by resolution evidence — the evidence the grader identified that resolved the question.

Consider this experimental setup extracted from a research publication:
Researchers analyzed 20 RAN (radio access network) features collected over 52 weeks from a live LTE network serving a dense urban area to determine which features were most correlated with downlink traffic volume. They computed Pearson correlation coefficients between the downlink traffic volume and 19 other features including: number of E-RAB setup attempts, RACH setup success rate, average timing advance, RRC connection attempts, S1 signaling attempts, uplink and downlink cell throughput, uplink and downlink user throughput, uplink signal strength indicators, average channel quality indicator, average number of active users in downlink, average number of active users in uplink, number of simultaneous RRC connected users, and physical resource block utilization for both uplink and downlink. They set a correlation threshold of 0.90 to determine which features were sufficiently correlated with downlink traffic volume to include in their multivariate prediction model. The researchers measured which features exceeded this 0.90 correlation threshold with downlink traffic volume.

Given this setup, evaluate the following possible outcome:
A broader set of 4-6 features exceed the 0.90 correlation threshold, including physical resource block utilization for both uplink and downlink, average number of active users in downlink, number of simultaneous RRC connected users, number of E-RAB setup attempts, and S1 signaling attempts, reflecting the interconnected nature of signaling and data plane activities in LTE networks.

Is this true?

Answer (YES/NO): NO